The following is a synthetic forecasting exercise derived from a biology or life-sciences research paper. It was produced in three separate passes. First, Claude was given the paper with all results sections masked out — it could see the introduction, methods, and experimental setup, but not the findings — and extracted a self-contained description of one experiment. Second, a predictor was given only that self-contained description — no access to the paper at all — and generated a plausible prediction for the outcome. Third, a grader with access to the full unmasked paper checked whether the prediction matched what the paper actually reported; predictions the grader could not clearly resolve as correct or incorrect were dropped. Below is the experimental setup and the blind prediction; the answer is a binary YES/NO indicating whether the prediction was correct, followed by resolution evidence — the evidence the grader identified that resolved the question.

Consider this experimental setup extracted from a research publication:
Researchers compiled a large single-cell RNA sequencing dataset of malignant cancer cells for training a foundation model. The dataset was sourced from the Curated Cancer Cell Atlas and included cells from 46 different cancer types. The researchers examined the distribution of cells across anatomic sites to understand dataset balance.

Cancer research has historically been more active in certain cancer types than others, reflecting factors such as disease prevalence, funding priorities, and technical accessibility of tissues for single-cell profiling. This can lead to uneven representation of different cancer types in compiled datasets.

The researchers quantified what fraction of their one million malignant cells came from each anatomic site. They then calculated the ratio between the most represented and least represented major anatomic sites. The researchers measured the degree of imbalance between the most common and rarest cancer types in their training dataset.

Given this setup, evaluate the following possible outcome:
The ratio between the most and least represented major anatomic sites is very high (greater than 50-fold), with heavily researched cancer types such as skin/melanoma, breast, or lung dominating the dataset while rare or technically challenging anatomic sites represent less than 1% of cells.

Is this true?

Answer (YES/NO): NO